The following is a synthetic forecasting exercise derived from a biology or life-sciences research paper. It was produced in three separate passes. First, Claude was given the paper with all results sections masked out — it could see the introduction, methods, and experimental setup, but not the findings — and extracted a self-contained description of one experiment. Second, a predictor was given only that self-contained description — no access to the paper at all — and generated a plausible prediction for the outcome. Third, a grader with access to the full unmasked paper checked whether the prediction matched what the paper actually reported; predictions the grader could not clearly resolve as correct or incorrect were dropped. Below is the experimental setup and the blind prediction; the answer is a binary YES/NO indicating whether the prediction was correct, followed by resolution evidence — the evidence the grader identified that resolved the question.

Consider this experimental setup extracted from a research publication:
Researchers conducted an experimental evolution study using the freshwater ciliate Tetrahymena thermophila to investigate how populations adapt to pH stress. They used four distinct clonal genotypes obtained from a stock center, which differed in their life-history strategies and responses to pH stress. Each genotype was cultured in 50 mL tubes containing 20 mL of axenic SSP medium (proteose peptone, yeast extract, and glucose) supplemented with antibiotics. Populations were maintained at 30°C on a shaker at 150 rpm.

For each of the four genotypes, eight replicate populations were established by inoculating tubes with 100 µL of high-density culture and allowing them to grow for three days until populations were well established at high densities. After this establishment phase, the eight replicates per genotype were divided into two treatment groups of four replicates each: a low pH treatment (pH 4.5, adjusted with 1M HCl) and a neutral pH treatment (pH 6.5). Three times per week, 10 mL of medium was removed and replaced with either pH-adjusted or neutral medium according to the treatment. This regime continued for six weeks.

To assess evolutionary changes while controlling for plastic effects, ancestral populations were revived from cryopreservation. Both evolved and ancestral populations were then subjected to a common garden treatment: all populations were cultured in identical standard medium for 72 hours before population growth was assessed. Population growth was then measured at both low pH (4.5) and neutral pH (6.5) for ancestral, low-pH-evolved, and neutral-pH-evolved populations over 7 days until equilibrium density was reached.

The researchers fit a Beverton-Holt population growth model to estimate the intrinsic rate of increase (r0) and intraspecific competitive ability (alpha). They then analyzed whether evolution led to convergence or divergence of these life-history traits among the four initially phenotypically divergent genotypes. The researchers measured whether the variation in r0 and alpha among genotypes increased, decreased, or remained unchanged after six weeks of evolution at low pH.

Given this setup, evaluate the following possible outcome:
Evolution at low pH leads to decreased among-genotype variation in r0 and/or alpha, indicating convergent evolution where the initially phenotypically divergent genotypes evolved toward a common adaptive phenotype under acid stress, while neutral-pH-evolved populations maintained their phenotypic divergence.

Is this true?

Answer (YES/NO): YES